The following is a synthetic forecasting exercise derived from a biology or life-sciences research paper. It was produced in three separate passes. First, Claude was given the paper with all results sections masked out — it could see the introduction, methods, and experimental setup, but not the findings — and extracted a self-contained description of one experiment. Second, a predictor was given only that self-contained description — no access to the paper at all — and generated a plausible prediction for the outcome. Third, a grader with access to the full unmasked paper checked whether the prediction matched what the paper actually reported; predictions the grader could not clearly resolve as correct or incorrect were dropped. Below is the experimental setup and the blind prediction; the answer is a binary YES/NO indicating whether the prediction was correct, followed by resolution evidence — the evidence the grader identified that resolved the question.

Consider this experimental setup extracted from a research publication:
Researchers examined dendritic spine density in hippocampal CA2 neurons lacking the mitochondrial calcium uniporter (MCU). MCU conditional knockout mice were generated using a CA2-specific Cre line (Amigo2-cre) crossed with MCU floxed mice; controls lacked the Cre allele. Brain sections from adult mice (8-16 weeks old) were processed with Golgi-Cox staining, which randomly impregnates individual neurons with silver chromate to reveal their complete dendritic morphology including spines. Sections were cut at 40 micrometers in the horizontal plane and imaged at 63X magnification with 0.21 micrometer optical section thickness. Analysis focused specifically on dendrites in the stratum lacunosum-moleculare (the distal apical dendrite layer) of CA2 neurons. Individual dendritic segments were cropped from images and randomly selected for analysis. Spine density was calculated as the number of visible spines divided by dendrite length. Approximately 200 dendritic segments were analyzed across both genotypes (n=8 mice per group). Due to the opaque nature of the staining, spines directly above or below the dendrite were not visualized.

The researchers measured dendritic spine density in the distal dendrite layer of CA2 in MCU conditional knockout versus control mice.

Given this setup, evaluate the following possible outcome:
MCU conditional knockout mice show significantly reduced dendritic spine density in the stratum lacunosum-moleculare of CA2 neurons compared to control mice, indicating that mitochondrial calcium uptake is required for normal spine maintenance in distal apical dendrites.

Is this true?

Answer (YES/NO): NO